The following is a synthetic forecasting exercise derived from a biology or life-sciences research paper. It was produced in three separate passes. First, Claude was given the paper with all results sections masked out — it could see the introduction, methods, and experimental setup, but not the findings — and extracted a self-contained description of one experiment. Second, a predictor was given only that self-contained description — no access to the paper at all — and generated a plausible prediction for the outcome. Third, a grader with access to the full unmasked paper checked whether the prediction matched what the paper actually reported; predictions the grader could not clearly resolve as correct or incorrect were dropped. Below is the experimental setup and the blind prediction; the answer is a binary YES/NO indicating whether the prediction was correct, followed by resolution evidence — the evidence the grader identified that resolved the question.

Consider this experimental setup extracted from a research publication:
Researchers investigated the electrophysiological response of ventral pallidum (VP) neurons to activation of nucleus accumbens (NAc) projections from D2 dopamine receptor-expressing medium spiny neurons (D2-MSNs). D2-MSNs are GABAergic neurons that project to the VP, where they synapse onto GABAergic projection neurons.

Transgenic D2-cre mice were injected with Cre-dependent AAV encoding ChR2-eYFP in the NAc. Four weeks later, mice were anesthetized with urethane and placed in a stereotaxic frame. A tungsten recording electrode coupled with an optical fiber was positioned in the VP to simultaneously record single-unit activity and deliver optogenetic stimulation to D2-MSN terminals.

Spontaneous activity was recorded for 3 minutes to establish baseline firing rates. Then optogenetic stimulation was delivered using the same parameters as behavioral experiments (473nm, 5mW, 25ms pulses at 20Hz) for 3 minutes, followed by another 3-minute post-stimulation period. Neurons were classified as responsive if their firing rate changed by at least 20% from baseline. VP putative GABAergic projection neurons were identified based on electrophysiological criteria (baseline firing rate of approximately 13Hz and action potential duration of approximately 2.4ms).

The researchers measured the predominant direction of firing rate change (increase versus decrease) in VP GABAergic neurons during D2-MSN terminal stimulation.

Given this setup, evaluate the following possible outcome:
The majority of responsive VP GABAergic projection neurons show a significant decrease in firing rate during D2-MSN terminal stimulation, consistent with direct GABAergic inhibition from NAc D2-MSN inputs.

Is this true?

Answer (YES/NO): YES